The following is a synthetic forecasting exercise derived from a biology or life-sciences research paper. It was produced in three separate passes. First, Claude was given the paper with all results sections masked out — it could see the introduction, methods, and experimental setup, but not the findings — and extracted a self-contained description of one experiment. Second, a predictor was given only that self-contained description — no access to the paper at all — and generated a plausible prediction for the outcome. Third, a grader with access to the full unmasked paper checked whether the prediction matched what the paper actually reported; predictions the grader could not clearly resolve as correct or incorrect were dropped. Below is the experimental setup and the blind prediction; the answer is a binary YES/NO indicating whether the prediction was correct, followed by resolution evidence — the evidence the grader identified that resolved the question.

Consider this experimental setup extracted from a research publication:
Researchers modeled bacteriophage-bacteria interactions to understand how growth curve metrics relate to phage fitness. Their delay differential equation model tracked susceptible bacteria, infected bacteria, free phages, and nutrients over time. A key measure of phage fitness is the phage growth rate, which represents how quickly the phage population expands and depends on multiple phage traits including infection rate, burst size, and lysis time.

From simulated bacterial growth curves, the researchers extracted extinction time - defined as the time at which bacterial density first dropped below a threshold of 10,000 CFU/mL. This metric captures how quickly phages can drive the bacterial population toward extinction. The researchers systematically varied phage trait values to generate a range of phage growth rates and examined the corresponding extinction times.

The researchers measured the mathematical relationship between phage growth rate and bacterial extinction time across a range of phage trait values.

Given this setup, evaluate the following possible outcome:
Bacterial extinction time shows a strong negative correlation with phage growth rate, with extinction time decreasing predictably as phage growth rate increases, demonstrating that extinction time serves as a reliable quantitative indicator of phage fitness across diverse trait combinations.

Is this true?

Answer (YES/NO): YES